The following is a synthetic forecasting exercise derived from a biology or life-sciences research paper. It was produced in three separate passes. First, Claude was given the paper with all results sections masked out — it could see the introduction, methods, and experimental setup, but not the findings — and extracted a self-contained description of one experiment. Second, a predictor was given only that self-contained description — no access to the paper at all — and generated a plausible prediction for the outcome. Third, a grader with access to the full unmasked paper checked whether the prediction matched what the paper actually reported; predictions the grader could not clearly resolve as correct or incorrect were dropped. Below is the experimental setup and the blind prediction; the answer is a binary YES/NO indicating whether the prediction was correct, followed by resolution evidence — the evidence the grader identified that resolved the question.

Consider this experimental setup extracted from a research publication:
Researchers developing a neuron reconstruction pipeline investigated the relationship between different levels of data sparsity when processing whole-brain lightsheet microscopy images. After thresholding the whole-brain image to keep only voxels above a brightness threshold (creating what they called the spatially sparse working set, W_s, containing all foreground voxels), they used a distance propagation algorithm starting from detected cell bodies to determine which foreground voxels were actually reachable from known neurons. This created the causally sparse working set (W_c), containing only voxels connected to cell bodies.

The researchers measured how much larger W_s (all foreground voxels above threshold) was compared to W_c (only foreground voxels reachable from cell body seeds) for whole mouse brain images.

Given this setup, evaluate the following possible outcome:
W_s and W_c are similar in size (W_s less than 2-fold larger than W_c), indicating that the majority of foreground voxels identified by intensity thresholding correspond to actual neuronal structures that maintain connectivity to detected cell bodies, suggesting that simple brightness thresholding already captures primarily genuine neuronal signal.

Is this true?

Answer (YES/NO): NO